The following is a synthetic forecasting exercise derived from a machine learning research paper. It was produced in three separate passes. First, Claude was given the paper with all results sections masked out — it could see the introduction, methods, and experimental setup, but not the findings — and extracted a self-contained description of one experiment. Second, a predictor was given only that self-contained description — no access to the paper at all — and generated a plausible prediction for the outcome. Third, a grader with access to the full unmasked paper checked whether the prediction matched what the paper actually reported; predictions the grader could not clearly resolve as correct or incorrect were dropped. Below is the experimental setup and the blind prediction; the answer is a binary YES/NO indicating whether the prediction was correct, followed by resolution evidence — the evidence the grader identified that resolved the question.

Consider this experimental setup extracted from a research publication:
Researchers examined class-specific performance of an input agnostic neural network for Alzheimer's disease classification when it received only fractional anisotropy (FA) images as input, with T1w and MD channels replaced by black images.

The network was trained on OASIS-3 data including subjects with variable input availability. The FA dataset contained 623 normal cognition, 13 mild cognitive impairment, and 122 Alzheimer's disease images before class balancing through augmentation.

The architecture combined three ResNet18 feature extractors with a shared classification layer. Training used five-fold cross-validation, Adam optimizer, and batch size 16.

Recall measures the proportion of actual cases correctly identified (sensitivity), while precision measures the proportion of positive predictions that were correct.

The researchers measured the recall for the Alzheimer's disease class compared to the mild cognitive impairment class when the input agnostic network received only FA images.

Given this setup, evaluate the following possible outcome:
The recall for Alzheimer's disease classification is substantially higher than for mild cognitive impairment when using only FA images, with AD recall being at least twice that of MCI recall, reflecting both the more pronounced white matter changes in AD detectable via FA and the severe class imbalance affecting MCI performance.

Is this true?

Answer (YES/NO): YES